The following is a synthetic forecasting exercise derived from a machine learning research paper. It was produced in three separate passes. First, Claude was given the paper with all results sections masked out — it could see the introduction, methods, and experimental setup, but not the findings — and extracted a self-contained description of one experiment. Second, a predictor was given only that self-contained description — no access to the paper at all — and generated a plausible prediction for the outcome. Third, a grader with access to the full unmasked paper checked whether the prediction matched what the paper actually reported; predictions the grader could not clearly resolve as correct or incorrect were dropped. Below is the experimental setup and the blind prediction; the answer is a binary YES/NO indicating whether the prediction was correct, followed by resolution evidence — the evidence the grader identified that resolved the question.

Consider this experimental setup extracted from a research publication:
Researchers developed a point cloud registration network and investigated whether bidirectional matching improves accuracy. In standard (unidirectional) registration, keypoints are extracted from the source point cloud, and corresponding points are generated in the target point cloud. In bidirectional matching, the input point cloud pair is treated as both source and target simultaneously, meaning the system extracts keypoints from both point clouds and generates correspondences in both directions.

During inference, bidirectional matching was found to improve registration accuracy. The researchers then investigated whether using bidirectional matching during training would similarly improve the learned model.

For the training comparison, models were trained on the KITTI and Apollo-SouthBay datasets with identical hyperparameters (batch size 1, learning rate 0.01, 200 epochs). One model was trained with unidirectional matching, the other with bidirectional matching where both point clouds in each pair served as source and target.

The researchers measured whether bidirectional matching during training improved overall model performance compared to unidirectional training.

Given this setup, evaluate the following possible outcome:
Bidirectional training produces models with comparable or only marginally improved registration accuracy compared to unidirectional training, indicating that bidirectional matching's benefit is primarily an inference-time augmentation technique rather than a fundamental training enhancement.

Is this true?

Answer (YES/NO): YES